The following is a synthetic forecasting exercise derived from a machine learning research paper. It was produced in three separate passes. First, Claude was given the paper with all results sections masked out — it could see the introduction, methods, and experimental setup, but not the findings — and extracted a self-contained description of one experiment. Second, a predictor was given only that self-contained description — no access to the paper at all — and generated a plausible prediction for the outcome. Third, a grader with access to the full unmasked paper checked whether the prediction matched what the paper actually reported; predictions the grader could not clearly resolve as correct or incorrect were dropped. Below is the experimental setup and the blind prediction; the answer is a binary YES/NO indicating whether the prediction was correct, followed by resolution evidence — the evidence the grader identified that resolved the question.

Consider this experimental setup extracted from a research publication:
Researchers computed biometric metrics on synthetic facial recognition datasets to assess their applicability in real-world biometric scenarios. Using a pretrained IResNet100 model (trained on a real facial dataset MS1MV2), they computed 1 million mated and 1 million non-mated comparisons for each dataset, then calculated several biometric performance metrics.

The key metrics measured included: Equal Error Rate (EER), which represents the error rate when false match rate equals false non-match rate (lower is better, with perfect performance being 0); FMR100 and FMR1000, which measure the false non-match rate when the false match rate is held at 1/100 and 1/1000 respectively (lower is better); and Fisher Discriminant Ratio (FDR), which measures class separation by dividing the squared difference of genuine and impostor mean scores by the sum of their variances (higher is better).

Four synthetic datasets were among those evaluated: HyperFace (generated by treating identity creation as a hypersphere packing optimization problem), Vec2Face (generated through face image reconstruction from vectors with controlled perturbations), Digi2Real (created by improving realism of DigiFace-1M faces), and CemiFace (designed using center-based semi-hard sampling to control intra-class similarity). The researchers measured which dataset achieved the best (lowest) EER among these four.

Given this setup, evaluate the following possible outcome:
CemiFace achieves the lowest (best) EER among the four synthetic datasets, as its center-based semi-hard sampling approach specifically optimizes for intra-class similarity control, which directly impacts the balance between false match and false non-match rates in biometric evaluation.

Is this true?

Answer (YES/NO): NO